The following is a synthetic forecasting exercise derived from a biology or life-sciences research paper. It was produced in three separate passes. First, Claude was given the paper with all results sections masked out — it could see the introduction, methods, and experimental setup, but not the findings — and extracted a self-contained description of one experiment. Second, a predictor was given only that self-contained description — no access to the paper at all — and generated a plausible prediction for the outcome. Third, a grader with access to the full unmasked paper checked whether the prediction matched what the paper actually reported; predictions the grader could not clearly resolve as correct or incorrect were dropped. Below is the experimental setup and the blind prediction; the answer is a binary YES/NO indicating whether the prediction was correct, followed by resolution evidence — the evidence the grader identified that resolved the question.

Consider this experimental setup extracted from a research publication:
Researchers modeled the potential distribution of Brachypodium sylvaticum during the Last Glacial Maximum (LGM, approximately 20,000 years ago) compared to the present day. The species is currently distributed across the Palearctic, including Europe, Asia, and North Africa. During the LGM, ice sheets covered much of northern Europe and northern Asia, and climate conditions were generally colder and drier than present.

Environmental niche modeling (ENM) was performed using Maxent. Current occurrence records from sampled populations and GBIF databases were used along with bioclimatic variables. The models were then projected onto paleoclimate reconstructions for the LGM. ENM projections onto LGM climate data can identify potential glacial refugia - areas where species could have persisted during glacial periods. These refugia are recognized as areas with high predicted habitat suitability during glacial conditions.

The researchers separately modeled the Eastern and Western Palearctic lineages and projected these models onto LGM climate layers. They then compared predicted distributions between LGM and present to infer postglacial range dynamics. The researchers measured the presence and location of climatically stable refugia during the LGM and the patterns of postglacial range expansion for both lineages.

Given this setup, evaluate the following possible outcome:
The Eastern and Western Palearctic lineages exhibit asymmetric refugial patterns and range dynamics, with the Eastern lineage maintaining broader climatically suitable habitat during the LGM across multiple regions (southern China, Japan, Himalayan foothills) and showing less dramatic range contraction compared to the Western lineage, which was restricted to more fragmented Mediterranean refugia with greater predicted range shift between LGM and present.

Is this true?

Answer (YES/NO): NO